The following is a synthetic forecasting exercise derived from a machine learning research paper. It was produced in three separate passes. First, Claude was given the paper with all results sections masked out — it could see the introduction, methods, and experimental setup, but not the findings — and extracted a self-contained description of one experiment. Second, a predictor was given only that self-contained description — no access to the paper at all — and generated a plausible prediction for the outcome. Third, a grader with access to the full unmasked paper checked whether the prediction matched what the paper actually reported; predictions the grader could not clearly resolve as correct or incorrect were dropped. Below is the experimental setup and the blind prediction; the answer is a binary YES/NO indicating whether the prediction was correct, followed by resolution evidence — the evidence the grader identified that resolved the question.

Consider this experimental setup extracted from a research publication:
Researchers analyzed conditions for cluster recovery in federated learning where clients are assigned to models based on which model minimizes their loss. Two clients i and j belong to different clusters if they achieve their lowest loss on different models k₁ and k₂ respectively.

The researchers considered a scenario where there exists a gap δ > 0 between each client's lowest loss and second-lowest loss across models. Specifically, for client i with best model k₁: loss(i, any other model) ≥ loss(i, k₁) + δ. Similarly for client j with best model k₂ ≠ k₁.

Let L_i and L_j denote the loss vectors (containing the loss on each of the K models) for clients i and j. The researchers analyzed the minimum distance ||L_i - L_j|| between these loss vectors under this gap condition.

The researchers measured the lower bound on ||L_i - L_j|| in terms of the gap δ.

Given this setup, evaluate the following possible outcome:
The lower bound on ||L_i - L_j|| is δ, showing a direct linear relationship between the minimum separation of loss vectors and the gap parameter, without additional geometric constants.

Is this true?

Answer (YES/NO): NO